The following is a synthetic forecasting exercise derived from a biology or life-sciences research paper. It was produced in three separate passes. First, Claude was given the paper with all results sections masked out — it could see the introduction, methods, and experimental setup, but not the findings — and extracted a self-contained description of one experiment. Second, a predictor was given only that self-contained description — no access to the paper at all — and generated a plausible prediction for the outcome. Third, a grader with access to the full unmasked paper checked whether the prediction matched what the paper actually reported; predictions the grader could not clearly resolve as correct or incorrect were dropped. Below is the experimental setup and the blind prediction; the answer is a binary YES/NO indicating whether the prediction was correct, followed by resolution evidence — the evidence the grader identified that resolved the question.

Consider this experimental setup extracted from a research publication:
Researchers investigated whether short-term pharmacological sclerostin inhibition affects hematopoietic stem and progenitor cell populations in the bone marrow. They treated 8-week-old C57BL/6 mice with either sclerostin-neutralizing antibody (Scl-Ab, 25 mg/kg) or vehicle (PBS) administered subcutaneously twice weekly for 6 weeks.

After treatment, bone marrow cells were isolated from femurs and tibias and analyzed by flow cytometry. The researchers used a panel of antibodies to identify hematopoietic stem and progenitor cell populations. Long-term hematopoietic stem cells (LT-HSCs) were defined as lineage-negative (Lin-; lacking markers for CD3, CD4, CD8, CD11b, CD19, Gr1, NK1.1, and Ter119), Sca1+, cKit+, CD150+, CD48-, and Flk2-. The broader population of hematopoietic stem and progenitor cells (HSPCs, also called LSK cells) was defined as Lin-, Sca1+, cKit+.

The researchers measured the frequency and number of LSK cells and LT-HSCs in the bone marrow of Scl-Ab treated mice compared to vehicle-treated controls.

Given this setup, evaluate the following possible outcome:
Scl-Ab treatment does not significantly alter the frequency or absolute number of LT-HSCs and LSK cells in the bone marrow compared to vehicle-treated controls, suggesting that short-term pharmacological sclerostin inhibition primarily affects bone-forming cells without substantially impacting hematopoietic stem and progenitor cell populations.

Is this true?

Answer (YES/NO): YES